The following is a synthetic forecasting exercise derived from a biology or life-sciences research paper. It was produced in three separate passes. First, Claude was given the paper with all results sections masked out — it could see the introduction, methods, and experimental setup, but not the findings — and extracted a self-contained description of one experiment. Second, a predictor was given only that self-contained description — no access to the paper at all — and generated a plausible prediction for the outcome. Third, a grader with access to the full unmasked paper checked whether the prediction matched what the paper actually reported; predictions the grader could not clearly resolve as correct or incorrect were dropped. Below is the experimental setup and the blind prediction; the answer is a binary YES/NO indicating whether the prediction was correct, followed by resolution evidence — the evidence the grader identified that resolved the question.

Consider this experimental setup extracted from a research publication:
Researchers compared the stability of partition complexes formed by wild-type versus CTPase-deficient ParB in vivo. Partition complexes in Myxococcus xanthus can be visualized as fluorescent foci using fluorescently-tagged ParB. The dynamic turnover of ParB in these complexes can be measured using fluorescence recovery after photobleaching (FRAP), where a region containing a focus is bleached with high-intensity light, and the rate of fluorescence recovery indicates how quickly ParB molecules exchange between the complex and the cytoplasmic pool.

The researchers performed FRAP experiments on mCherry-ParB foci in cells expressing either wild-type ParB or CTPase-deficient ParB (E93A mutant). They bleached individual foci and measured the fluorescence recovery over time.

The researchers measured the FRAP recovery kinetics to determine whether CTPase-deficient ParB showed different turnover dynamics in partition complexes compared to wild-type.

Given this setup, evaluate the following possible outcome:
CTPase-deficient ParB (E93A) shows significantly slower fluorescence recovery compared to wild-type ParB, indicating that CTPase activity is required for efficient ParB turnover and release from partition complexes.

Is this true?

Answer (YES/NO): YES